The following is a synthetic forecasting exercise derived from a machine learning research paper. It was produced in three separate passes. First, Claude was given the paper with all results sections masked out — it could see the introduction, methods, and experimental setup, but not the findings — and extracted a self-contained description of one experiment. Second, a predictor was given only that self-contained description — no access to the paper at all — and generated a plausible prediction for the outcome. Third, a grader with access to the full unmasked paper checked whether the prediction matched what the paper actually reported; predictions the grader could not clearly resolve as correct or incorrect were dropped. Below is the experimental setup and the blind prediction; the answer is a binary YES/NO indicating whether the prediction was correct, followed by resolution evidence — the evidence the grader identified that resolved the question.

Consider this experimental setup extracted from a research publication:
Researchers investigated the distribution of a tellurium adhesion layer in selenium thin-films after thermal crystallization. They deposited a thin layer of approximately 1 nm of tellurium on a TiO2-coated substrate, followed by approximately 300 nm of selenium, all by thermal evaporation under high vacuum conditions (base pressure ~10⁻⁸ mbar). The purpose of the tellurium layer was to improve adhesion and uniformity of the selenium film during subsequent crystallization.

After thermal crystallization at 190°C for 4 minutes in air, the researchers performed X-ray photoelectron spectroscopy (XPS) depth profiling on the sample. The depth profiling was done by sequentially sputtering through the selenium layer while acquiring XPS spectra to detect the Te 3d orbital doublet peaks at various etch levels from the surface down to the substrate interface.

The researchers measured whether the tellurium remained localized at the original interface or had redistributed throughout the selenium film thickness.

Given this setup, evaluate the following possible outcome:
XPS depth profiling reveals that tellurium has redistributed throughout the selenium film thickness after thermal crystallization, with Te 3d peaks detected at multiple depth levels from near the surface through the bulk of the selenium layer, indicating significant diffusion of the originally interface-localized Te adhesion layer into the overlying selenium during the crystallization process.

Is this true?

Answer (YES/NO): YES